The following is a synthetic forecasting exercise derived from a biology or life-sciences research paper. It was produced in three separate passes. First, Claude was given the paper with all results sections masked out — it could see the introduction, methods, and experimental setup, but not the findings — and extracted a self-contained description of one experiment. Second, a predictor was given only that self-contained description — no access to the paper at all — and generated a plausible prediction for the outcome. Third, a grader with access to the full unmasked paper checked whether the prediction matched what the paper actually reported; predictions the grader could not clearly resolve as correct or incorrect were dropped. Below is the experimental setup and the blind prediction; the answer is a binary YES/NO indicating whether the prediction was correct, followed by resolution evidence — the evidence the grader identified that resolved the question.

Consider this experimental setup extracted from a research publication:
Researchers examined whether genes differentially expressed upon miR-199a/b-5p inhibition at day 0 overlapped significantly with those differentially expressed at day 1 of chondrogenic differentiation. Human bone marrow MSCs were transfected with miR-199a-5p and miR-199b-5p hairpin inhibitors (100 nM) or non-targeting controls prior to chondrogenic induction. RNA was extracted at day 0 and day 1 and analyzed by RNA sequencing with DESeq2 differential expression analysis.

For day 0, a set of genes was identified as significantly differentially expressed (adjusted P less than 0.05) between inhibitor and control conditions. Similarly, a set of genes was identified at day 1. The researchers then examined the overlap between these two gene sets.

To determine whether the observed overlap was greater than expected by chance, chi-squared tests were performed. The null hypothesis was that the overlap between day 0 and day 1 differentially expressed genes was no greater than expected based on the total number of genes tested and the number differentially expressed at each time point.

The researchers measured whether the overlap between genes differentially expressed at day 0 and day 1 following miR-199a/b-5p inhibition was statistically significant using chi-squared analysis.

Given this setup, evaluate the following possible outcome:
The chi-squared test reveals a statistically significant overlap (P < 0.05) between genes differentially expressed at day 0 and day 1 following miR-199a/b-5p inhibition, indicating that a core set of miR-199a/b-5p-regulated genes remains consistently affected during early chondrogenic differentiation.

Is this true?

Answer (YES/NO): YES